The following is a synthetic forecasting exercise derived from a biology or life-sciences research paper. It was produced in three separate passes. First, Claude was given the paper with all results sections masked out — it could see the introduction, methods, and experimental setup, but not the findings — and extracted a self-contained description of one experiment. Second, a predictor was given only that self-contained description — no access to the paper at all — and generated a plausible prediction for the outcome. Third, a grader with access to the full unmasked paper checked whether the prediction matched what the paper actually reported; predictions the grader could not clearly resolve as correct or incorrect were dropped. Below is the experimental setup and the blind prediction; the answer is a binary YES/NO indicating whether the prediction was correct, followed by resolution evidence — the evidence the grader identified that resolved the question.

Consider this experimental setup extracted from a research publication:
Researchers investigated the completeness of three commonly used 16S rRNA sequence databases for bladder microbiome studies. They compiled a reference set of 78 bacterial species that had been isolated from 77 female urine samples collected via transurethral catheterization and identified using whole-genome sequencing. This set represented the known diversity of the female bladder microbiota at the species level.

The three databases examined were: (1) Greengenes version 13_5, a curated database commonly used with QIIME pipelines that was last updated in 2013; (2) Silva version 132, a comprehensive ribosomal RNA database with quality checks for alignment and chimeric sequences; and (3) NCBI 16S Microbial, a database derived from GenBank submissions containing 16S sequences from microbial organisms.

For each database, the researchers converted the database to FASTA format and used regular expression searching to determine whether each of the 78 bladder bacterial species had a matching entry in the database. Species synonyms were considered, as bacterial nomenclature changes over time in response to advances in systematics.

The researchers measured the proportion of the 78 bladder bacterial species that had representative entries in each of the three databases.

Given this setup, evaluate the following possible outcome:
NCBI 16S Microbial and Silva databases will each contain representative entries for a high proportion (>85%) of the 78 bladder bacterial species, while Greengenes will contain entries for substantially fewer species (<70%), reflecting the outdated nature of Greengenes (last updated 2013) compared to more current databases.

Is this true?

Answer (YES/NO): YES